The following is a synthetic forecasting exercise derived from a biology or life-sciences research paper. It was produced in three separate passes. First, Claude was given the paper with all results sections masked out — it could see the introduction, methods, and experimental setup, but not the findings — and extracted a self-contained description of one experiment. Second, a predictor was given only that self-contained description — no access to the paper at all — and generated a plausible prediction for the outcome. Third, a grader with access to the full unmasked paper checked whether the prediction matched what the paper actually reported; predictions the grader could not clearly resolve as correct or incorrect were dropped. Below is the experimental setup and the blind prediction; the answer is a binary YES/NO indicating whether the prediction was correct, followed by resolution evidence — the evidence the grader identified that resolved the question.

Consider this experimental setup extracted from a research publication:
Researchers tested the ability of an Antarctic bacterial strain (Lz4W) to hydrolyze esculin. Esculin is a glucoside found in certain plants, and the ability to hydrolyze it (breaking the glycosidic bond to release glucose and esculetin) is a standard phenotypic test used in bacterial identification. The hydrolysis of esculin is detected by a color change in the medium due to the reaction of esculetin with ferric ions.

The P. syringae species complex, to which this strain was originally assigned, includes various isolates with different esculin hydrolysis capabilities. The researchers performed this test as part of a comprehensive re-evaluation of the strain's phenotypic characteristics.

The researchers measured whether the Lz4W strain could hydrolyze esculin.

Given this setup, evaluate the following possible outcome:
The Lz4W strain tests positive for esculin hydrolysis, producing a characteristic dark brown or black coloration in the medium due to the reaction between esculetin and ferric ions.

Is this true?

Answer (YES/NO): NO